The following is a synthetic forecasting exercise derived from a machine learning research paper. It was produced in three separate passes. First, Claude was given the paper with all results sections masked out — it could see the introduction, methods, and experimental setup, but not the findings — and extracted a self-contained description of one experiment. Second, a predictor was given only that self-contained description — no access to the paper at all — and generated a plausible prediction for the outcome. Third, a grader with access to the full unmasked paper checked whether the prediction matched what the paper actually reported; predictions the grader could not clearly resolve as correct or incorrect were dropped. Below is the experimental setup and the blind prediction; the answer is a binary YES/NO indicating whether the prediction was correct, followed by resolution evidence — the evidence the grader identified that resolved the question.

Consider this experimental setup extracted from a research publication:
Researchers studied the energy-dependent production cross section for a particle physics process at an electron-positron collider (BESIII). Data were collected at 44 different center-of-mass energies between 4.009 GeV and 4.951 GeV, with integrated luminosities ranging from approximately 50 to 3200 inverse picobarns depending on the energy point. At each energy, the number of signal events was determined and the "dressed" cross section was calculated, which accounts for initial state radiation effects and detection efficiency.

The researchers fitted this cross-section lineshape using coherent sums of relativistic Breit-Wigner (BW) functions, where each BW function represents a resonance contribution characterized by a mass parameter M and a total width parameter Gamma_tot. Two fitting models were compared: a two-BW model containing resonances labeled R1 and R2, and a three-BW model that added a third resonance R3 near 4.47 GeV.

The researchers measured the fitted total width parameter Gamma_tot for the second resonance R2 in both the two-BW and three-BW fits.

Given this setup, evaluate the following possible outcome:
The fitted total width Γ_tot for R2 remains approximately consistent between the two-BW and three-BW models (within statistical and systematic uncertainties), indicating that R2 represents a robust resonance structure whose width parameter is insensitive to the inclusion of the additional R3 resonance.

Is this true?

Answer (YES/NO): NO